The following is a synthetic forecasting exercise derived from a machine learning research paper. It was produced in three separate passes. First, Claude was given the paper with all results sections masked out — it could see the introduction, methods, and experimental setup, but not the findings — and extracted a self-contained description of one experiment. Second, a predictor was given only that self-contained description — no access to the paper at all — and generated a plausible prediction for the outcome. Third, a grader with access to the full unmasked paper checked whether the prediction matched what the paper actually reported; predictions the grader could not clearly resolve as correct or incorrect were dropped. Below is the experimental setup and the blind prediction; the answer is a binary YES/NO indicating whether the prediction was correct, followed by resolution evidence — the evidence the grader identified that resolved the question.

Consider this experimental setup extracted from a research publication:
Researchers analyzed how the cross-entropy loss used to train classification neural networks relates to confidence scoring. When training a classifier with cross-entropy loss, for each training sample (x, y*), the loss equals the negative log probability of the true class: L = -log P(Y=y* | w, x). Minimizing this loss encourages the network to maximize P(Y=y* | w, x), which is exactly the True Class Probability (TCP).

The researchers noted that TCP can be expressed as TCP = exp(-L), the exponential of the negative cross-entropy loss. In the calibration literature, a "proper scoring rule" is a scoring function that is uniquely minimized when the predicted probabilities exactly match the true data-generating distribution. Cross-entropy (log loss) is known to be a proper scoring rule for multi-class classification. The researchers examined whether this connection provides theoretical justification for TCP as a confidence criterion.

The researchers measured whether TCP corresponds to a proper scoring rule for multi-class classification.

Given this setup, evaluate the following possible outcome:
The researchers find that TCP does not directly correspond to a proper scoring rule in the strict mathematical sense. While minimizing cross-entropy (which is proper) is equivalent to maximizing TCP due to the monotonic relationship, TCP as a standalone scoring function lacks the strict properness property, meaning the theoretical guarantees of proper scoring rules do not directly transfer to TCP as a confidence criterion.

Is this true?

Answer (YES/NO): NO